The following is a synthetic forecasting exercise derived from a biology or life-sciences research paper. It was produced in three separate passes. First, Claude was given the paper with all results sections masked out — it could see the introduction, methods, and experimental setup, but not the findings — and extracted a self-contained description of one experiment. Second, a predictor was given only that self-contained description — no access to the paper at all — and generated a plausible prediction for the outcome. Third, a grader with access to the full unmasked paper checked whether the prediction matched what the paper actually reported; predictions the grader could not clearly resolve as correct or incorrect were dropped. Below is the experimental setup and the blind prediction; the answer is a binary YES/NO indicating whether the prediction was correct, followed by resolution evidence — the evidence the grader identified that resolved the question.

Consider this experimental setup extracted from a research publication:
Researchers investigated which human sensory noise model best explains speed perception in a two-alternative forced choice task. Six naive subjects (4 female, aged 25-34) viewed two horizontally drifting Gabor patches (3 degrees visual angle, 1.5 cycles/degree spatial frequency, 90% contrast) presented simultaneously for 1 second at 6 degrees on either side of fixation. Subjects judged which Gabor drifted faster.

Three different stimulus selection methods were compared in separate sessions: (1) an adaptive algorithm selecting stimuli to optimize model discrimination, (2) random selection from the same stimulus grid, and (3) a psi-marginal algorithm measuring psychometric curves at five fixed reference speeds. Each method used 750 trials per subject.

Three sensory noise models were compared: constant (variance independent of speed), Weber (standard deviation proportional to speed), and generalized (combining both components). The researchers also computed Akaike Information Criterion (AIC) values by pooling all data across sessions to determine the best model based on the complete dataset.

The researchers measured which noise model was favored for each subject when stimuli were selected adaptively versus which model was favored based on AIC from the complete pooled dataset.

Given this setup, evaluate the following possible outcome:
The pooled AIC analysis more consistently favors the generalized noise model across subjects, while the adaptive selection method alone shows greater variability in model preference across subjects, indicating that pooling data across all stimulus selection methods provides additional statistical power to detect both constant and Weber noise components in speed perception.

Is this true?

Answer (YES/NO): NO